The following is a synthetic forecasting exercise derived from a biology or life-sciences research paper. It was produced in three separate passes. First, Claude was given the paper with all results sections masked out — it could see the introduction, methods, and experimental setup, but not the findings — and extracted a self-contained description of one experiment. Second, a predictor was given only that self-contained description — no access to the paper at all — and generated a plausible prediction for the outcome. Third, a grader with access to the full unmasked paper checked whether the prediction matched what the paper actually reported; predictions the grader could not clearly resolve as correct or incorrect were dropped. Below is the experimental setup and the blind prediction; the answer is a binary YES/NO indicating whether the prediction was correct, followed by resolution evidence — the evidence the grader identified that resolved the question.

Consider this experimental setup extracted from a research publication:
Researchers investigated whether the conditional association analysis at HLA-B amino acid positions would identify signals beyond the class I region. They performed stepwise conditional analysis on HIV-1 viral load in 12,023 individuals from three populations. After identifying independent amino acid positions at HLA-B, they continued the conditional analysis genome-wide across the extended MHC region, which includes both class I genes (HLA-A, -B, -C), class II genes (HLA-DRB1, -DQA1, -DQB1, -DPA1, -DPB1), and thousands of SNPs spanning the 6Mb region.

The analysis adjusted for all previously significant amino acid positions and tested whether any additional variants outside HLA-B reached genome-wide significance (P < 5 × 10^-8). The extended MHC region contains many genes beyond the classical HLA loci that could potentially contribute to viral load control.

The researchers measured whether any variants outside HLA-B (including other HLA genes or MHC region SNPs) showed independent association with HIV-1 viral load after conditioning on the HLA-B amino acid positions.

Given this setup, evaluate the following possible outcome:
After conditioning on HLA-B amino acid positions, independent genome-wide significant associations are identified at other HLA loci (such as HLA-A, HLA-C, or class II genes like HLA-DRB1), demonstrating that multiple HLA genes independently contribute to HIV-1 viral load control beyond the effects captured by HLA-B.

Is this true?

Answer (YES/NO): YES